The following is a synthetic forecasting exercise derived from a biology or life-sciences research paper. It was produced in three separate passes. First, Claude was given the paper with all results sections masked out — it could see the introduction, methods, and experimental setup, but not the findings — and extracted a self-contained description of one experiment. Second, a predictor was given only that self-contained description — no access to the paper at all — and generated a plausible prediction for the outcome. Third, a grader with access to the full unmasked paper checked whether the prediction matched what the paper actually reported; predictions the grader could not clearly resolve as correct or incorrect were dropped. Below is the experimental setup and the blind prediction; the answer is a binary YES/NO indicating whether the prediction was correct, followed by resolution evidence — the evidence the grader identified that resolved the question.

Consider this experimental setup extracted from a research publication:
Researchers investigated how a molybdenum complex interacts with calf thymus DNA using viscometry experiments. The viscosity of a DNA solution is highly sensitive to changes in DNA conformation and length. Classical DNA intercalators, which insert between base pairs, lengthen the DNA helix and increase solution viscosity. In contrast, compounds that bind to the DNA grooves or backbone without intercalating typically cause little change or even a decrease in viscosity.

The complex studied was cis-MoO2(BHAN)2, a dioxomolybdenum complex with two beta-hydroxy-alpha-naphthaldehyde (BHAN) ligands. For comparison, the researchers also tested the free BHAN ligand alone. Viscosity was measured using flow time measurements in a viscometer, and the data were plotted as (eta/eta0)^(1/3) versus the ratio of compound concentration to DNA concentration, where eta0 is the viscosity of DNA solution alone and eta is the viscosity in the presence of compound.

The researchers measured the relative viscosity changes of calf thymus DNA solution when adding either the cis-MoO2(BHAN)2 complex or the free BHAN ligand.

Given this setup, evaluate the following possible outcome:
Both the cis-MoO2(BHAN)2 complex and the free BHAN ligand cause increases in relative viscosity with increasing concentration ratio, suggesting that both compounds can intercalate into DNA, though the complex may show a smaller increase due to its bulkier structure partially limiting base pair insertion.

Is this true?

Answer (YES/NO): NO